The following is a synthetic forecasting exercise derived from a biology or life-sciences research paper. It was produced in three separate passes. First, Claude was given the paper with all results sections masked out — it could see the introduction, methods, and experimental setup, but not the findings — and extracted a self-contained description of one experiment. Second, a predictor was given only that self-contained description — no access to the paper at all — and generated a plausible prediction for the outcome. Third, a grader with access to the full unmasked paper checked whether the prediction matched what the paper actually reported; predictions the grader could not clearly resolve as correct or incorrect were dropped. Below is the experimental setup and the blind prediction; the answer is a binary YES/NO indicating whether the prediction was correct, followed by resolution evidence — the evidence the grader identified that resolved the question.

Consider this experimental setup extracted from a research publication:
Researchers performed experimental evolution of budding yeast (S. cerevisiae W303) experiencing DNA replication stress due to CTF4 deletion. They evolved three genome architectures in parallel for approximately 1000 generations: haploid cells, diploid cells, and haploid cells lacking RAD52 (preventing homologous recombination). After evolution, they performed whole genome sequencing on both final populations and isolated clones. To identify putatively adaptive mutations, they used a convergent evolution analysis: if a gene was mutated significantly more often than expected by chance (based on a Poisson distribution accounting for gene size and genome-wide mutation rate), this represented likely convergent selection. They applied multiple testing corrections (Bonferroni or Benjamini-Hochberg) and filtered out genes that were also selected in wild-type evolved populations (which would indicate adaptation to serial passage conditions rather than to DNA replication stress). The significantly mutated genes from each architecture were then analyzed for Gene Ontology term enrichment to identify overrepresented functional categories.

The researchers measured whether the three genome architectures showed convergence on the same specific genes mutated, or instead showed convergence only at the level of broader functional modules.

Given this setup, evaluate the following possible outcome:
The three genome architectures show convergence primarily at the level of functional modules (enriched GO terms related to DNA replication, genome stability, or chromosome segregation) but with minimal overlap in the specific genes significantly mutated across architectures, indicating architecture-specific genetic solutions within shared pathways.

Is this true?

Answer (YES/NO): YES